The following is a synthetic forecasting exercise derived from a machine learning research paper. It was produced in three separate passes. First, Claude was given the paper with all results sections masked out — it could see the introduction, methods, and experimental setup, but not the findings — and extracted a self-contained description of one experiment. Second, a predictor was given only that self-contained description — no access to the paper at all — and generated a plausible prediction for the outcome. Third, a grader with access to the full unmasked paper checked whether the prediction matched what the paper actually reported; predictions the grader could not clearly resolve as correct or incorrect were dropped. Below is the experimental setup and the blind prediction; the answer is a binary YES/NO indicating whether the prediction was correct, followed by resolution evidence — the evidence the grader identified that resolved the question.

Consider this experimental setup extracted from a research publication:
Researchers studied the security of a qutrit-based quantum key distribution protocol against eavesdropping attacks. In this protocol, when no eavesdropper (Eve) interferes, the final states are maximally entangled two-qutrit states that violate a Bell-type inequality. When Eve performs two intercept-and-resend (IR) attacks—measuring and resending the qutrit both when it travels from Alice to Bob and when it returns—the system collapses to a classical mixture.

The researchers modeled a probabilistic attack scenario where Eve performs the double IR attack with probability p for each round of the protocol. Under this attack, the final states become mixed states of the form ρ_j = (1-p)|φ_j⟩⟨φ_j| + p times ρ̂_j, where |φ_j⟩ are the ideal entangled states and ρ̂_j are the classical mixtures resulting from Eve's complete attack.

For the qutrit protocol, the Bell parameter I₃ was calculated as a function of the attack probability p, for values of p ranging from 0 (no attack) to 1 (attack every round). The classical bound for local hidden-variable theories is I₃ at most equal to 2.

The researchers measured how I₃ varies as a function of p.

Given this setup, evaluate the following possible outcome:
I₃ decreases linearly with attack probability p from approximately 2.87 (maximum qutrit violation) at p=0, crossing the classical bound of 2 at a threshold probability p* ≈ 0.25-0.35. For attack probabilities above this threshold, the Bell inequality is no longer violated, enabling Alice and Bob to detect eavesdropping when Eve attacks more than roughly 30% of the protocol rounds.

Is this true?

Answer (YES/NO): YES